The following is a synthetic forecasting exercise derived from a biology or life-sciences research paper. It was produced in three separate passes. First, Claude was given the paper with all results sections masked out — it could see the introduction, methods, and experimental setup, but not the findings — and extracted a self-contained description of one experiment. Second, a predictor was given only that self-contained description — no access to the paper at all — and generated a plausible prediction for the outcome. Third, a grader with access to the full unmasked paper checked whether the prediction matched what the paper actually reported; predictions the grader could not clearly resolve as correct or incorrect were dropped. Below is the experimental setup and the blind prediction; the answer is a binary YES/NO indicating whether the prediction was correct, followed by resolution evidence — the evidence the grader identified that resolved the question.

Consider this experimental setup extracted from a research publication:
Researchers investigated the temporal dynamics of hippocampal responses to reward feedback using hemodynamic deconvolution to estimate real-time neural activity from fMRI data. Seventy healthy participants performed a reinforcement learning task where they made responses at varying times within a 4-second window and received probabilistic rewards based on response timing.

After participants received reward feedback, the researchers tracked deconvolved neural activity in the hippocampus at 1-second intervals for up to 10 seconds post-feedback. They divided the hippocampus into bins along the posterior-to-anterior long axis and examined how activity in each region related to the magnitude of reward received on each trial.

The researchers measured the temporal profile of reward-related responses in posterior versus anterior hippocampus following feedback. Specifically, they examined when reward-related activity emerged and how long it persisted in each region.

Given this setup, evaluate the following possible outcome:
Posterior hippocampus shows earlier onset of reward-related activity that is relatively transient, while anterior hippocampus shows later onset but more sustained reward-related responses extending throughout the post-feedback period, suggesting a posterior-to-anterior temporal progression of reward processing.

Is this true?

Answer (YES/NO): YES